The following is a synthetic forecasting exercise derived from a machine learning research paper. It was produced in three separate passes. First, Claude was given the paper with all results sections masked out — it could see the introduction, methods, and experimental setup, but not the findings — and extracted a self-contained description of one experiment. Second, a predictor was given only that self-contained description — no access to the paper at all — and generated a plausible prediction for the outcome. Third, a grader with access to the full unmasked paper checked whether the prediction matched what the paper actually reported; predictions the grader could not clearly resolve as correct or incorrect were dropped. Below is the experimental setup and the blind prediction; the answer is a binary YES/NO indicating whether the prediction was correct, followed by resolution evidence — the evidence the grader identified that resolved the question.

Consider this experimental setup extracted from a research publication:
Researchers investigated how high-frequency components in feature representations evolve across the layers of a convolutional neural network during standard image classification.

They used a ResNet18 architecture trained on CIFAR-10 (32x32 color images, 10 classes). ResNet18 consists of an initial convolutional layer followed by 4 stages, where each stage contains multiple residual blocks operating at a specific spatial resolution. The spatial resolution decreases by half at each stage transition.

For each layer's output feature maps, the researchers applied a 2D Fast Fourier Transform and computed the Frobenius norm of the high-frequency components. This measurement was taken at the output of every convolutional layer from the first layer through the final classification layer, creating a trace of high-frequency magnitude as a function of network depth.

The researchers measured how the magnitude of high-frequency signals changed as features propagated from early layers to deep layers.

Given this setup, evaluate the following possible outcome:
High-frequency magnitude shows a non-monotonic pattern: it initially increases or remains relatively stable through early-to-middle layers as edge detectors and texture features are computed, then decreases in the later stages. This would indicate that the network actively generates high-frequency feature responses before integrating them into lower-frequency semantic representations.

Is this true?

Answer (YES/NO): NO